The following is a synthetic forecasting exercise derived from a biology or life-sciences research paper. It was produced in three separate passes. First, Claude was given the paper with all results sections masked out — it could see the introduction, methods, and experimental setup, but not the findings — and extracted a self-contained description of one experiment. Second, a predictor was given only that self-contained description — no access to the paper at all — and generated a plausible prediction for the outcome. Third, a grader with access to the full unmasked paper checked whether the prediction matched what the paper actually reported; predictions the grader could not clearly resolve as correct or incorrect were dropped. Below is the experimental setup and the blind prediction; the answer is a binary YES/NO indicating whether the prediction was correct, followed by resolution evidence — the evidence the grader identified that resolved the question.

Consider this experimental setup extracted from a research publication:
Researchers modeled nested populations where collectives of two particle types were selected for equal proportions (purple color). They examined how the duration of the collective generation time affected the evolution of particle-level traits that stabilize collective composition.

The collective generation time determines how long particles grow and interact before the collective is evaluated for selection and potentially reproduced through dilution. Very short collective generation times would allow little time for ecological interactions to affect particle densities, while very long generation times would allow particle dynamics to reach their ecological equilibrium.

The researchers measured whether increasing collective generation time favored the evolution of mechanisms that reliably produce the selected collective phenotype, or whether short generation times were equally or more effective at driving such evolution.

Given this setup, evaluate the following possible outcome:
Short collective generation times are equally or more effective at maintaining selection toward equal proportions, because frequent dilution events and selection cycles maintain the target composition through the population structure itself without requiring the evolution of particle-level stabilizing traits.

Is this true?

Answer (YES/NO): NO